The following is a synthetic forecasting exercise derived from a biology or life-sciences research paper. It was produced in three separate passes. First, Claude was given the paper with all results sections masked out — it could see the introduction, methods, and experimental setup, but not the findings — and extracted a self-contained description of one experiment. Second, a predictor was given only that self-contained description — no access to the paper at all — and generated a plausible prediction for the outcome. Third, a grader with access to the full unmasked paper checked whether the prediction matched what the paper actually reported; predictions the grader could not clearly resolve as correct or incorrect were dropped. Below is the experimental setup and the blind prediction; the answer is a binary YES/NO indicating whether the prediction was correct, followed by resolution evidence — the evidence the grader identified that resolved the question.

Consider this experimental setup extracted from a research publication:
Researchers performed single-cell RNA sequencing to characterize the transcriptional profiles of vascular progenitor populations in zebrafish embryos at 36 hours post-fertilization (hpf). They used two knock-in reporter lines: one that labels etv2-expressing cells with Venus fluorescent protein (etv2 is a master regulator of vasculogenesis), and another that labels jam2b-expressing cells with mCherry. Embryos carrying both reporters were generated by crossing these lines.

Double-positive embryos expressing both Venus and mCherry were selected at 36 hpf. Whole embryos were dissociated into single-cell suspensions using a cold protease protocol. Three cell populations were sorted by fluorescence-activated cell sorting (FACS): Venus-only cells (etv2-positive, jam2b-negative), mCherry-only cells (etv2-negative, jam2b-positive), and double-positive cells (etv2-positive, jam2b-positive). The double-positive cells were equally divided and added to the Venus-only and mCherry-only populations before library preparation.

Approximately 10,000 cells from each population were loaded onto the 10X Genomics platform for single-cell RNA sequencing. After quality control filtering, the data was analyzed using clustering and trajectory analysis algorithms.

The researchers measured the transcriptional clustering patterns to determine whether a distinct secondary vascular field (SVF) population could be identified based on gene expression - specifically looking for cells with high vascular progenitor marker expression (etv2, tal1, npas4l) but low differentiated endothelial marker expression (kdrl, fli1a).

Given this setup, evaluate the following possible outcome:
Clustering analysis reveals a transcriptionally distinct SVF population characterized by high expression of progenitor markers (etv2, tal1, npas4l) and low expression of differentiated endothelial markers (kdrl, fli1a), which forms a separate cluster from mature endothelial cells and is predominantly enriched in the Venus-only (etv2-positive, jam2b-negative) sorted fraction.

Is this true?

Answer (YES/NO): NO